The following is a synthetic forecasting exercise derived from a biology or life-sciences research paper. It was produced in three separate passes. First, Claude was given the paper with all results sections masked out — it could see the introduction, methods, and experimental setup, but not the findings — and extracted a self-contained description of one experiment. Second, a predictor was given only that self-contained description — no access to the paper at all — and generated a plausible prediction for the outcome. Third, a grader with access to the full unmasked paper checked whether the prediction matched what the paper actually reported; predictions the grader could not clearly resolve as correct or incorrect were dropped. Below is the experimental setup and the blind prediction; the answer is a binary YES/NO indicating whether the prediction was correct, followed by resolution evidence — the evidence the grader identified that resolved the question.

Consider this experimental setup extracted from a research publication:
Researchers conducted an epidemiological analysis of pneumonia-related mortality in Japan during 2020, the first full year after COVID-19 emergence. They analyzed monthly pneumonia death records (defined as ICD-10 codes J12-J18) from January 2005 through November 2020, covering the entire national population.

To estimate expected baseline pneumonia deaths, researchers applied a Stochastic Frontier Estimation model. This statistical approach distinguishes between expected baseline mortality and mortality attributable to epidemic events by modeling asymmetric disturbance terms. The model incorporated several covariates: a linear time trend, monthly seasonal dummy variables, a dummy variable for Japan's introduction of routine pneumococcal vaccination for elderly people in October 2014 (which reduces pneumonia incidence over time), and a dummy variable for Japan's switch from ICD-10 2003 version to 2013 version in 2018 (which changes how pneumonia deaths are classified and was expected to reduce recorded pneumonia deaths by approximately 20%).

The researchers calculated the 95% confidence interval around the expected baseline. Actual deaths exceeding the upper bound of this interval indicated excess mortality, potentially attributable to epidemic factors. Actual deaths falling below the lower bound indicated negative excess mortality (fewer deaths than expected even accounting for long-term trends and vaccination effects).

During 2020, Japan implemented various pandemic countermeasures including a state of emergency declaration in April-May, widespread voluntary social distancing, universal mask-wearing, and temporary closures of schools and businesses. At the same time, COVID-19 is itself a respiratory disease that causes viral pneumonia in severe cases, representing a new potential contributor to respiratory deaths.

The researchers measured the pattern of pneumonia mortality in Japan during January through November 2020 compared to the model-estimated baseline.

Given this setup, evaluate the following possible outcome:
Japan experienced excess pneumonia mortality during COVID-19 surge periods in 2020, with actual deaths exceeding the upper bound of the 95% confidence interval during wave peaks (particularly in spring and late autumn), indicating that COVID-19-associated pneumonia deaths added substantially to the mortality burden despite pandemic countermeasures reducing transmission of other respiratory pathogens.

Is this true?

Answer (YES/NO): NO